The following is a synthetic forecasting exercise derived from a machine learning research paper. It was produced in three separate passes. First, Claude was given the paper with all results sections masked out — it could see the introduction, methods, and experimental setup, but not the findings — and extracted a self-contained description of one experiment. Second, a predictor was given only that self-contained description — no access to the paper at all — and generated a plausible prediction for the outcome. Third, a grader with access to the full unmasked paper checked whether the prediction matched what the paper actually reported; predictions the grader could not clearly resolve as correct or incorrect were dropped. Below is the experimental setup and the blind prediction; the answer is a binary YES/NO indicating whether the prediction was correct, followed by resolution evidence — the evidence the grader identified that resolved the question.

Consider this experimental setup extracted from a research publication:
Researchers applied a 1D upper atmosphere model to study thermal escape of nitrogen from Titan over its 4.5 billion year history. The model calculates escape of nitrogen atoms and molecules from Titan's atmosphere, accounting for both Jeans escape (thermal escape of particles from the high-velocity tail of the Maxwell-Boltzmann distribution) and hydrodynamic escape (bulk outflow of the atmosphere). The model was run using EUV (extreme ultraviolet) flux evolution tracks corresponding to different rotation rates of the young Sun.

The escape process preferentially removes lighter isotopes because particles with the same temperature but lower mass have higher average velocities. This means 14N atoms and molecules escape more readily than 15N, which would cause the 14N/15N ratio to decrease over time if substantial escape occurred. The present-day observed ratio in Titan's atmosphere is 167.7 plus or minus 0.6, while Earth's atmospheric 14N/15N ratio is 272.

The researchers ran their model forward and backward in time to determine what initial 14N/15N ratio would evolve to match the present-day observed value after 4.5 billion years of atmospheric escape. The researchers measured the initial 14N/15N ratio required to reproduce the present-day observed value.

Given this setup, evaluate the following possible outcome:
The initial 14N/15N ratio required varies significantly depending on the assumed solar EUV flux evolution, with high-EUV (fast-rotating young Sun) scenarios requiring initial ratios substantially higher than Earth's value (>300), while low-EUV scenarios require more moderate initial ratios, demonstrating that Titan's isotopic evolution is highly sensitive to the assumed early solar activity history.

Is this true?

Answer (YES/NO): NO